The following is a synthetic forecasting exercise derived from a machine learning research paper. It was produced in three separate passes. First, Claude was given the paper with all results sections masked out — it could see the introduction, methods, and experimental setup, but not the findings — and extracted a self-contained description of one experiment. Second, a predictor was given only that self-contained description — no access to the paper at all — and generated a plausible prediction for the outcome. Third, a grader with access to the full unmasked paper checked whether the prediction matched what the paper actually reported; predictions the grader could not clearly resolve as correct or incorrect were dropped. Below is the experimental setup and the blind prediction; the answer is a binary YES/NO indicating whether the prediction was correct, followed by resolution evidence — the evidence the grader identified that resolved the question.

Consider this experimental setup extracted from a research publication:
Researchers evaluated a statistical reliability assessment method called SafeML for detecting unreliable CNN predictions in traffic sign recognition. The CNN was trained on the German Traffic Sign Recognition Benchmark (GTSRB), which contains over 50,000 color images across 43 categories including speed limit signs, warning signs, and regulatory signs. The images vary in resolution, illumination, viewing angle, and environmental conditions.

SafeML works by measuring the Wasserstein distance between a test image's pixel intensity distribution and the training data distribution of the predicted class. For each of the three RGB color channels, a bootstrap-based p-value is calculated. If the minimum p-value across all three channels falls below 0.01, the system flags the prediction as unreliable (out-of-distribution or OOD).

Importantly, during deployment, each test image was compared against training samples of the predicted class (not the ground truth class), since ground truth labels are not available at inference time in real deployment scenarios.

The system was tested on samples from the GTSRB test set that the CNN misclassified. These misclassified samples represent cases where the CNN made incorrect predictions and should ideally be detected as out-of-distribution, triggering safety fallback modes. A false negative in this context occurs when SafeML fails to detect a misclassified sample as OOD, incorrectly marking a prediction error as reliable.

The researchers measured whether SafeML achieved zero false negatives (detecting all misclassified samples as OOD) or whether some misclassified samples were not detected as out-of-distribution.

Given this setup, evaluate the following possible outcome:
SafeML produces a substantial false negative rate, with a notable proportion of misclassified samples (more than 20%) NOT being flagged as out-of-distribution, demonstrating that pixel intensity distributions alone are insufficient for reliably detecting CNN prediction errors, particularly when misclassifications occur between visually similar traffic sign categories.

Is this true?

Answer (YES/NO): NO